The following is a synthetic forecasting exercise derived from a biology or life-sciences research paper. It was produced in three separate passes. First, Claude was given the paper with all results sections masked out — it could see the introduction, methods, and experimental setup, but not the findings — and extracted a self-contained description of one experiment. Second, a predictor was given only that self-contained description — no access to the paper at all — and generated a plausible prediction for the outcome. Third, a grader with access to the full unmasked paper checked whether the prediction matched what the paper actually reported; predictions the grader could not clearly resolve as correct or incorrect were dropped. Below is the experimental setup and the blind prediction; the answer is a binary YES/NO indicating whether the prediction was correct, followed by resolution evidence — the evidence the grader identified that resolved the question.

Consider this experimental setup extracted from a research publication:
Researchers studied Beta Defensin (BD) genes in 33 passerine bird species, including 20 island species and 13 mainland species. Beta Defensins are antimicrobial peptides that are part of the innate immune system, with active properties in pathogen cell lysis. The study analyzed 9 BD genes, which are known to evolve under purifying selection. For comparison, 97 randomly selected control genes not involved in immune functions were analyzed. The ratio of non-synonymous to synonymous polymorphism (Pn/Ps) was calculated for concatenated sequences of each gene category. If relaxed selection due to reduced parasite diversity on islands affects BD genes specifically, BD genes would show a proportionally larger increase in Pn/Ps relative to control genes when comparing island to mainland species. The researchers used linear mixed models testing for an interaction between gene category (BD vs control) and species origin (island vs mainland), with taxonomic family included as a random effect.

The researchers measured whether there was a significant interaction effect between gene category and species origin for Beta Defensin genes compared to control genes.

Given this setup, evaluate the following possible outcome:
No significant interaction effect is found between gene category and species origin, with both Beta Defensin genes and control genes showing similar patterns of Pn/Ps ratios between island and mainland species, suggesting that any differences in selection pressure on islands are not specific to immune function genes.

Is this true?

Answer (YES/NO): YES